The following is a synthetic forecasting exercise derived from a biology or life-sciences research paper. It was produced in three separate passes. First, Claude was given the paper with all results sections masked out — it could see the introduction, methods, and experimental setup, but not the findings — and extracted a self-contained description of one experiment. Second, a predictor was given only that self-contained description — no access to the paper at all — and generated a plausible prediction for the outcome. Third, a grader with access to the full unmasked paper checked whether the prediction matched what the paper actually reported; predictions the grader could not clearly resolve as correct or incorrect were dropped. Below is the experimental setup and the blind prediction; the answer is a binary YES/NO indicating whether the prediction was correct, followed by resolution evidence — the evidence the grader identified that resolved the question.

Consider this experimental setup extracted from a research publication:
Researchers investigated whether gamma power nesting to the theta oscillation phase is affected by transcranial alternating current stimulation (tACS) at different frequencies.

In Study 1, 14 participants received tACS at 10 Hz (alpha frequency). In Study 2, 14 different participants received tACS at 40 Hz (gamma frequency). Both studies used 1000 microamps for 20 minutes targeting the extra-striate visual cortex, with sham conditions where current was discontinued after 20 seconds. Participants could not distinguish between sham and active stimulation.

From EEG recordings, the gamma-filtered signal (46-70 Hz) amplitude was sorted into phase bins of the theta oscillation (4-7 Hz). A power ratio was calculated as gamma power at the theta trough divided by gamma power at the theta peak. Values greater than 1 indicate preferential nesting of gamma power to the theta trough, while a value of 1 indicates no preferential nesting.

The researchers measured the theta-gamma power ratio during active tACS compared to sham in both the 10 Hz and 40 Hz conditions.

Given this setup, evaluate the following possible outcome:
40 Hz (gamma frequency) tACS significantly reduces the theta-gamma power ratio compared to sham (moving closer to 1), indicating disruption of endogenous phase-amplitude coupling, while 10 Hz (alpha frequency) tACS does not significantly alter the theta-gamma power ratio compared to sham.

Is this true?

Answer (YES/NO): NO